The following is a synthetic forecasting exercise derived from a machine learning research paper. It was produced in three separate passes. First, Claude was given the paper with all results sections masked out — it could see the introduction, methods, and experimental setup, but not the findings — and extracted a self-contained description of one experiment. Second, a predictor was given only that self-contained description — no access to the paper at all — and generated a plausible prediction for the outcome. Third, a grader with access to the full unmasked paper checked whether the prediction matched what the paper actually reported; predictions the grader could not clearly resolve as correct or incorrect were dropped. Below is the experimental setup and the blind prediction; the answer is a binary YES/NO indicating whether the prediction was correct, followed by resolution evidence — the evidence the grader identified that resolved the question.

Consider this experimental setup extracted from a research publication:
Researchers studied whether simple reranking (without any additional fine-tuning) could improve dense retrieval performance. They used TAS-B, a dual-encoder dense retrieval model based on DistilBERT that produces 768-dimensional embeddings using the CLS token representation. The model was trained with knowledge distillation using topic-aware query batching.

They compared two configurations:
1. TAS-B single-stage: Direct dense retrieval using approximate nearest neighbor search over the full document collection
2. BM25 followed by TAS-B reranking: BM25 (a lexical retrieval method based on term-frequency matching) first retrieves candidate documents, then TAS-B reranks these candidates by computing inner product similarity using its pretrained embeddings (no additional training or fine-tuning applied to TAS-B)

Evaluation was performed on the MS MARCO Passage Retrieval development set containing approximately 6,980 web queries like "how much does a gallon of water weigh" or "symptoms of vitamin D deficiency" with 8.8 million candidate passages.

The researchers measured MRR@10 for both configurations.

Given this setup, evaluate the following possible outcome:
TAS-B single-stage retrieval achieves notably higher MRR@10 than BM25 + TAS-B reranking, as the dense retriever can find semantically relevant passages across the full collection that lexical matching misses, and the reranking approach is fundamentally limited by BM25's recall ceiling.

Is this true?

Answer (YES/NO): NO